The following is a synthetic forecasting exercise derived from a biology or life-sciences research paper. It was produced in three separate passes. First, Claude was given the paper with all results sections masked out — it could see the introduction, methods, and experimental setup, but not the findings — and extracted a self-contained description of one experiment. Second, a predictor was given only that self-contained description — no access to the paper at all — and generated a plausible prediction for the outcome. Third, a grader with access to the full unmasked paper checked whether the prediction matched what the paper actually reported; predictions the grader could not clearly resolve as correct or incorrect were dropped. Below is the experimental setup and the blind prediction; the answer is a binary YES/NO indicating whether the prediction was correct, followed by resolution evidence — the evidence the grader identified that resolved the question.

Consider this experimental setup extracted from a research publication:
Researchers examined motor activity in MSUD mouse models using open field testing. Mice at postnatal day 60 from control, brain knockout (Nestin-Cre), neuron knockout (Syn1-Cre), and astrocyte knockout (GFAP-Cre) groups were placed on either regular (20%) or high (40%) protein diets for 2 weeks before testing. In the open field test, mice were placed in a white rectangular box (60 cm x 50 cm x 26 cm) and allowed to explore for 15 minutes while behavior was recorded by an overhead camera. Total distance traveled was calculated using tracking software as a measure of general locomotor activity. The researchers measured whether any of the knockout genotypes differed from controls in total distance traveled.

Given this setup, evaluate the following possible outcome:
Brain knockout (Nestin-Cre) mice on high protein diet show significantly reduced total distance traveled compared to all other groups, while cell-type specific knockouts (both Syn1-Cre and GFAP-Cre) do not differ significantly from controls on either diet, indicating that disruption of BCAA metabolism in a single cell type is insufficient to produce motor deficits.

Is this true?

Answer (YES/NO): NO